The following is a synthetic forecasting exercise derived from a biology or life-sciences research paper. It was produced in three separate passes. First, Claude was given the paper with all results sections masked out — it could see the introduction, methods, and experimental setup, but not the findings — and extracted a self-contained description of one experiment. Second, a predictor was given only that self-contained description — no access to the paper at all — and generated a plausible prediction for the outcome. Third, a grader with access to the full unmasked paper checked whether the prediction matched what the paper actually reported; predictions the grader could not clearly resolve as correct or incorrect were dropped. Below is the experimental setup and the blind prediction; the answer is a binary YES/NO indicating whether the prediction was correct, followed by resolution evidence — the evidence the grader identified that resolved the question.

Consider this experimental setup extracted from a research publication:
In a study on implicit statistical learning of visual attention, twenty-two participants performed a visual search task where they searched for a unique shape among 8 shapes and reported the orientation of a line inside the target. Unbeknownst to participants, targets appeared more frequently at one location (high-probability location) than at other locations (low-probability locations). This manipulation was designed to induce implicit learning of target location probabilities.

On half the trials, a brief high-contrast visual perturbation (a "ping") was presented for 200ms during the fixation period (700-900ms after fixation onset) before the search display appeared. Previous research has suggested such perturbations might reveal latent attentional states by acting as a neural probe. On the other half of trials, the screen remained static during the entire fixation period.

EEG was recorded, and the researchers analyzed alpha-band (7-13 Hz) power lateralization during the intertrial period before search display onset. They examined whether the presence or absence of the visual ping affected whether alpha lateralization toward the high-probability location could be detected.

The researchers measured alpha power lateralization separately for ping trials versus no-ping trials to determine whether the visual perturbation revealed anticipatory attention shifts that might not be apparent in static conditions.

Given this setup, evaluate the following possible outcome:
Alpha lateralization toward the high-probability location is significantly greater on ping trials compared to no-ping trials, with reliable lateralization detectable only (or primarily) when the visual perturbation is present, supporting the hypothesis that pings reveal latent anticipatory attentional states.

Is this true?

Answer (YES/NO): NO